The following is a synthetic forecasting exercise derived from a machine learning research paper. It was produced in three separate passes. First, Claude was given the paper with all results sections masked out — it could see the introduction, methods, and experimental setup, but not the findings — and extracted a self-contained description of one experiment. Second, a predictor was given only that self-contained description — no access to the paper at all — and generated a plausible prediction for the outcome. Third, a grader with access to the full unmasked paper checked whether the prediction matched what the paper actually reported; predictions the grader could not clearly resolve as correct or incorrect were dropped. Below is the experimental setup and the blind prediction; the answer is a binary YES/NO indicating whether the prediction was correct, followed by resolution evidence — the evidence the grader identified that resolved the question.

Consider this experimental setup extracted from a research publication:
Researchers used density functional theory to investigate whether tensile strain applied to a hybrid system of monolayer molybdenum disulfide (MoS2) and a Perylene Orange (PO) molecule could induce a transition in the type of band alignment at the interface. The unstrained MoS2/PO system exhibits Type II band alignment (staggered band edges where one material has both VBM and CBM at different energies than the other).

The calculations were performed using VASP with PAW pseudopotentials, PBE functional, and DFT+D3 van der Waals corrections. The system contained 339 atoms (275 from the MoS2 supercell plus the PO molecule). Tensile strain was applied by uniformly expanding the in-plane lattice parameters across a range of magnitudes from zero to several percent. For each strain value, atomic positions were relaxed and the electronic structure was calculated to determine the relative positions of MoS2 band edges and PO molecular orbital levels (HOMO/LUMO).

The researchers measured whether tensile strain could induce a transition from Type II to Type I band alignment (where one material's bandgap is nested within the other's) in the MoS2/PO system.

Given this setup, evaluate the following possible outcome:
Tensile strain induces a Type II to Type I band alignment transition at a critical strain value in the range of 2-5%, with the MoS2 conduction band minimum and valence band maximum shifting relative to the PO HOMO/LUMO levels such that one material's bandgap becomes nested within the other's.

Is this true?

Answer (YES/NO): NO